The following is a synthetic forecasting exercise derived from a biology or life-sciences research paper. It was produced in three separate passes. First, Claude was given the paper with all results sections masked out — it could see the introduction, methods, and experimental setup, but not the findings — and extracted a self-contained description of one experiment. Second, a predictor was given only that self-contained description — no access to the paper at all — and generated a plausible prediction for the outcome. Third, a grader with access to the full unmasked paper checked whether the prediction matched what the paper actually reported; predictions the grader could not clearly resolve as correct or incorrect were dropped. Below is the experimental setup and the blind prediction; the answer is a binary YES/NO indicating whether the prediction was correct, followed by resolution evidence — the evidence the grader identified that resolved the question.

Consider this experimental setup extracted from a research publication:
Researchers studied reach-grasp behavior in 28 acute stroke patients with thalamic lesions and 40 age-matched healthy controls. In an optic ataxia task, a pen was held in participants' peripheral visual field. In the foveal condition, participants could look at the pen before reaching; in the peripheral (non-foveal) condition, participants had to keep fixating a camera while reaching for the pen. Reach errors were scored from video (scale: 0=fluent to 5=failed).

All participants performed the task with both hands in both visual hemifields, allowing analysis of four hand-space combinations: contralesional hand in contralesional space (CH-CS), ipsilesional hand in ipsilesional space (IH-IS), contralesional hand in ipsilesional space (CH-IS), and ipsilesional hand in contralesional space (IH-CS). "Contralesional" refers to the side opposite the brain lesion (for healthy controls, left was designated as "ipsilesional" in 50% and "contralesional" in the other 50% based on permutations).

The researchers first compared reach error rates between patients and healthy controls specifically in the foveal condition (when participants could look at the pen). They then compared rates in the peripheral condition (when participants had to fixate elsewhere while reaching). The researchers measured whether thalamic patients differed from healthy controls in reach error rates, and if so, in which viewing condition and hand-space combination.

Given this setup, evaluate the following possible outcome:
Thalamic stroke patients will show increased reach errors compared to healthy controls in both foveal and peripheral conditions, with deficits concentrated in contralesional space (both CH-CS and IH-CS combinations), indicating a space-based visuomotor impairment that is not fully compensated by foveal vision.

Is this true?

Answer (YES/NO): NO